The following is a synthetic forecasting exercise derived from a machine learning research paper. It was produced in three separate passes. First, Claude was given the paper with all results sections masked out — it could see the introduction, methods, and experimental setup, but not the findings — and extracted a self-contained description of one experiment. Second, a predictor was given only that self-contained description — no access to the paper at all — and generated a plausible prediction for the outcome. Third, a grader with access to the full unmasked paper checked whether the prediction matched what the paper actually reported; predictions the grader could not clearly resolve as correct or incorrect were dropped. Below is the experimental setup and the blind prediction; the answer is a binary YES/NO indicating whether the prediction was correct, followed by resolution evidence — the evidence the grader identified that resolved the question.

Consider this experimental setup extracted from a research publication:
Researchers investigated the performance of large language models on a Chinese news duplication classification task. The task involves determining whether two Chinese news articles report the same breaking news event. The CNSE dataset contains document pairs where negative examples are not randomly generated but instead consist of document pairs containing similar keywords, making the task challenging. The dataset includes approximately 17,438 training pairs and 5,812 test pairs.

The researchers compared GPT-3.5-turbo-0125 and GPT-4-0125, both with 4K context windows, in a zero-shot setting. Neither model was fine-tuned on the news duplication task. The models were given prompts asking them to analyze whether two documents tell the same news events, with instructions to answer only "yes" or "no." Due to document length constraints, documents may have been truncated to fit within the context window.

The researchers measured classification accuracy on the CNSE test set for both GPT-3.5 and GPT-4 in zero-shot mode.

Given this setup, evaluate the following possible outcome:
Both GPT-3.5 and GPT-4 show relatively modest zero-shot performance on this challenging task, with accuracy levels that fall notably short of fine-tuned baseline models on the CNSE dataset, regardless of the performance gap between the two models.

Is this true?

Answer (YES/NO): YES